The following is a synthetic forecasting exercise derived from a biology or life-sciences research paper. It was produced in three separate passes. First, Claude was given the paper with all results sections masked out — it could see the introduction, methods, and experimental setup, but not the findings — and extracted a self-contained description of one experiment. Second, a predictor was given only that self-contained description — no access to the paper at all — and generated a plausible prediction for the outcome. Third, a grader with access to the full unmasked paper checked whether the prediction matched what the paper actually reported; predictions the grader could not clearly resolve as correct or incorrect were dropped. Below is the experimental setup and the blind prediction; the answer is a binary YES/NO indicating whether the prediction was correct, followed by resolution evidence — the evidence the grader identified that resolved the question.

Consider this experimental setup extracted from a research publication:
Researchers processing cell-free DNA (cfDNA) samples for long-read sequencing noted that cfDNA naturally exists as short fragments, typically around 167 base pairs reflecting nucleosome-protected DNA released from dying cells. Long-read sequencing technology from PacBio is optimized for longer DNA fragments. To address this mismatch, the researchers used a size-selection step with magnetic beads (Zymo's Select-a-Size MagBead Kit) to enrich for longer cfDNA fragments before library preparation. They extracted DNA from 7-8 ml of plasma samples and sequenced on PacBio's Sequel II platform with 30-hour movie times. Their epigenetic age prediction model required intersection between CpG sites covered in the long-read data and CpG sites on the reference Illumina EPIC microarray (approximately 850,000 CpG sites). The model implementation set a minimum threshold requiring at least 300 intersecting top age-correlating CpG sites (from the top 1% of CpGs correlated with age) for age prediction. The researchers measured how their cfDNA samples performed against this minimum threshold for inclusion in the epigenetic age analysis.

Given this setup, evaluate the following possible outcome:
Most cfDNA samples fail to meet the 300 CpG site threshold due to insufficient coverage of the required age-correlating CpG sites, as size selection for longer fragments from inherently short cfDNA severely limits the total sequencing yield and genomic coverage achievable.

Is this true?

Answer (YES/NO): NO